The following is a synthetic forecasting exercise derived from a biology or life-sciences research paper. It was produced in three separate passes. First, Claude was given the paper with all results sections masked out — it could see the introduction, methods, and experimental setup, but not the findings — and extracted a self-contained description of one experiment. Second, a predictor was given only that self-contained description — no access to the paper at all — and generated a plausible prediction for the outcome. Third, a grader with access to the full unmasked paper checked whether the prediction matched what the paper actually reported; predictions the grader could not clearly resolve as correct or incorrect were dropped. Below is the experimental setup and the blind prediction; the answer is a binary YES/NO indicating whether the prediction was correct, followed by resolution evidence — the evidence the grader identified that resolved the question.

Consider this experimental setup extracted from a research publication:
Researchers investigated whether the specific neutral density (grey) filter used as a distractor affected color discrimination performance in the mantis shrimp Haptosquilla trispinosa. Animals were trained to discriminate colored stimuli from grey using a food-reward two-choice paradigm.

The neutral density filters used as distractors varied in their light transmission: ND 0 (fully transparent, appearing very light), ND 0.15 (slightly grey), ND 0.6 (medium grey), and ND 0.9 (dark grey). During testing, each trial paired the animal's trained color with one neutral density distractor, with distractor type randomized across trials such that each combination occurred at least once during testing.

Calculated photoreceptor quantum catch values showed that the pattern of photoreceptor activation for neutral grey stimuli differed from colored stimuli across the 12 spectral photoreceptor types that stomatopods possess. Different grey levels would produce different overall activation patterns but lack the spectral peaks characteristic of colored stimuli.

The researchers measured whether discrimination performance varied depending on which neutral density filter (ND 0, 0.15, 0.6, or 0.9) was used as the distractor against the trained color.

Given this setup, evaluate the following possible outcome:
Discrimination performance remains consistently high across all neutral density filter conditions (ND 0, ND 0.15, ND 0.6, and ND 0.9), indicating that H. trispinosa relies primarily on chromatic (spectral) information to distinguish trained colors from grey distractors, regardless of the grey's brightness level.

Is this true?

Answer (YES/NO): NO